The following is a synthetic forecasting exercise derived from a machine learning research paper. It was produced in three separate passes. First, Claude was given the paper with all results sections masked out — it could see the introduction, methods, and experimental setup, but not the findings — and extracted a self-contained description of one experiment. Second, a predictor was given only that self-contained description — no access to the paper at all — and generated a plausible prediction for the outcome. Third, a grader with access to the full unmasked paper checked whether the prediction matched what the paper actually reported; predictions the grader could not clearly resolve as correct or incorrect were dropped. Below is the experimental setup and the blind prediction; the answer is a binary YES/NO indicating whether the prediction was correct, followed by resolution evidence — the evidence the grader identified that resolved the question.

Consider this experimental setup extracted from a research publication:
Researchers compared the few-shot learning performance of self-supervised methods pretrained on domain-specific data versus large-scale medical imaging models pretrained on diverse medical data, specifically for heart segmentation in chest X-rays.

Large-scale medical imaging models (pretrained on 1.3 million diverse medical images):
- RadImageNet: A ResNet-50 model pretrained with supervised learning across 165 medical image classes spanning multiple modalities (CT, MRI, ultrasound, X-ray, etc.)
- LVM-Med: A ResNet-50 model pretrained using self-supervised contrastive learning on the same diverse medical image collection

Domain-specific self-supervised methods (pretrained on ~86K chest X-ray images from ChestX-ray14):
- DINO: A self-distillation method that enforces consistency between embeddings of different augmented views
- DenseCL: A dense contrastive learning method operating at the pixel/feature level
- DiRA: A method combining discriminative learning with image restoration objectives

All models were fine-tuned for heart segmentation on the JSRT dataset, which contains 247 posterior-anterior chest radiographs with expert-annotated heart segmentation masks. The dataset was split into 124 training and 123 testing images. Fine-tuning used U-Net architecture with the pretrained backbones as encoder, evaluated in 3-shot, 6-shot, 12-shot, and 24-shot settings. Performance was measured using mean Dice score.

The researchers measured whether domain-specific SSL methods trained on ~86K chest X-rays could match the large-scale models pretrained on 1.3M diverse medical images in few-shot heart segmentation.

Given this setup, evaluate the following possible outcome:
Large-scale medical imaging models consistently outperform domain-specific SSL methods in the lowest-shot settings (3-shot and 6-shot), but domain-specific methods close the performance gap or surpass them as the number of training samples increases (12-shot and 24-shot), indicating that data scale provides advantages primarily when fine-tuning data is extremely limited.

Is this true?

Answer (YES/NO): NO